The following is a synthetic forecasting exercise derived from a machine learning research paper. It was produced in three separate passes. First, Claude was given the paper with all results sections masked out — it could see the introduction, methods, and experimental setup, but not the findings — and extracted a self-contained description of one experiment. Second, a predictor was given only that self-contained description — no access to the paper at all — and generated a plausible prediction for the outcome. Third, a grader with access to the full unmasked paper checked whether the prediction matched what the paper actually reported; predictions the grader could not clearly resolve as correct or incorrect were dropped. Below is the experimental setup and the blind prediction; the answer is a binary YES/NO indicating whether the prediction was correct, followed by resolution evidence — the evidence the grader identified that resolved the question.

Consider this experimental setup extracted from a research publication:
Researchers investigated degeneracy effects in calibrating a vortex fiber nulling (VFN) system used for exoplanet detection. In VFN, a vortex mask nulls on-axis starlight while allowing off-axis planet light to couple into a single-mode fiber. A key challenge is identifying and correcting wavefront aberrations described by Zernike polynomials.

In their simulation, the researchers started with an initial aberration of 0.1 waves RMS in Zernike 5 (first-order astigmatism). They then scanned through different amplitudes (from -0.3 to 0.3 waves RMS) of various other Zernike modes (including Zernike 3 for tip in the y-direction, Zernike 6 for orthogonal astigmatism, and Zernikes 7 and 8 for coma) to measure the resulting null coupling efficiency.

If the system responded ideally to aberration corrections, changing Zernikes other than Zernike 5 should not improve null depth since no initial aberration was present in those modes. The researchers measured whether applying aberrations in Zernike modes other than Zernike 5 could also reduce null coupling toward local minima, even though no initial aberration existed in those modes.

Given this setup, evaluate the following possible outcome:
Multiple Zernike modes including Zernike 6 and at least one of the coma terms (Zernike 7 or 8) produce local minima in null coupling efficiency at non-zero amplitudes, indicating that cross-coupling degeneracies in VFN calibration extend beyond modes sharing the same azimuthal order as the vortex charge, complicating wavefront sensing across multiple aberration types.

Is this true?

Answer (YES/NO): YES